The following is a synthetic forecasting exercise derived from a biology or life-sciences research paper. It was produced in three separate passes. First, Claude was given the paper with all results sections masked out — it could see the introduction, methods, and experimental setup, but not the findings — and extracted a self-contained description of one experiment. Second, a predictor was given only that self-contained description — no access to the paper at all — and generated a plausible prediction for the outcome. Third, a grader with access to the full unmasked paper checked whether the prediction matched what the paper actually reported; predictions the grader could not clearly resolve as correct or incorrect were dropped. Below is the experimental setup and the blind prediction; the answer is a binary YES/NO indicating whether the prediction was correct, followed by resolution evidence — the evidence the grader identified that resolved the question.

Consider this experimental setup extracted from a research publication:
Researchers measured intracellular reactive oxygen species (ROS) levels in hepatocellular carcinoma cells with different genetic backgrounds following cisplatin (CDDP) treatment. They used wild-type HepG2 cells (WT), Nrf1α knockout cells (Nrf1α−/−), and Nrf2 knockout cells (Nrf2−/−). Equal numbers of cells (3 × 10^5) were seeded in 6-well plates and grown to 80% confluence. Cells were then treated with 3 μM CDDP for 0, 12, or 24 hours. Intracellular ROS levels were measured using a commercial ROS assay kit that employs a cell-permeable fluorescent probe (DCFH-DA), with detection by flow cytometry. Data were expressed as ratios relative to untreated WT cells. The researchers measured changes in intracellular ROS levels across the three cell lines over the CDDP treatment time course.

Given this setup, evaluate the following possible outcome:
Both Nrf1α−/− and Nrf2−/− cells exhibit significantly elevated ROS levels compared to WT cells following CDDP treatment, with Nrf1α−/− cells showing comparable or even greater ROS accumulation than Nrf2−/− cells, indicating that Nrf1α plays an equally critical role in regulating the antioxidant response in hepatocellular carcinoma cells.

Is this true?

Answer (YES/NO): NO